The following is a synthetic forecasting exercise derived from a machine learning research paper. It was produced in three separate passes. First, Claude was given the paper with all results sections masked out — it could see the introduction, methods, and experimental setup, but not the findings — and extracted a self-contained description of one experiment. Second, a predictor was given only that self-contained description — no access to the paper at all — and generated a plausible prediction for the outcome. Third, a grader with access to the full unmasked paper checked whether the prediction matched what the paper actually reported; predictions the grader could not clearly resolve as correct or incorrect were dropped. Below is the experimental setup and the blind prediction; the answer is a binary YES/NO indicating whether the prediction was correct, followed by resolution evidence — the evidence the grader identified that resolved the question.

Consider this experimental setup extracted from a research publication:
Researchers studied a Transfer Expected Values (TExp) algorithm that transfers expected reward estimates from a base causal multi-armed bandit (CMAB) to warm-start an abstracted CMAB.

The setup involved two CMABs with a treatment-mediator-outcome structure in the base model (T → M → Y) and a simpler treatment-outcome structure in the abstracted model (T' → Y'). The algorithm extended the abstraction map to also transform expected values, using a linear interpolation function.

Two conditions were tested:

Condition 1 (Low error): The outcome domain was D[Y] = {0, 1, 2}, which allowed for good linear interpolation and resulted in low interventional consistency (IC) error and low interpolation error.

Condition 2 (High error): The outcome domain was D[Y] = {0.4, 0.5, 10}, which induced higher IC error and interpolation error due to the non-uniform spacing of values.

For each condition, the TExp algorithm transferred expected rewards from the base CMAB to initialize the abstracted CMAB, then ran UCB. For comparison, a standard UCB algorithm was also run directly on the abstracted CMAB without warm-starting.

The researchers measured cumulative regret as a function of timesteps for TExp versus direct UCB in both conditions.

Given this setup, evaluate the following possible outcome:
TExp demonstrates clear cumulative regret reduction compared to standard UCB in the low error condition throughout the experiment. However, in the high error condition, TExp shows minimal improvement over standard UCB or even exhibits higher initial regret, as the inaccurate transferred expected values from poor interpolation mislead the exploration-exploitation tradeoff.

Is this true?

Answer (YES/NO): NO